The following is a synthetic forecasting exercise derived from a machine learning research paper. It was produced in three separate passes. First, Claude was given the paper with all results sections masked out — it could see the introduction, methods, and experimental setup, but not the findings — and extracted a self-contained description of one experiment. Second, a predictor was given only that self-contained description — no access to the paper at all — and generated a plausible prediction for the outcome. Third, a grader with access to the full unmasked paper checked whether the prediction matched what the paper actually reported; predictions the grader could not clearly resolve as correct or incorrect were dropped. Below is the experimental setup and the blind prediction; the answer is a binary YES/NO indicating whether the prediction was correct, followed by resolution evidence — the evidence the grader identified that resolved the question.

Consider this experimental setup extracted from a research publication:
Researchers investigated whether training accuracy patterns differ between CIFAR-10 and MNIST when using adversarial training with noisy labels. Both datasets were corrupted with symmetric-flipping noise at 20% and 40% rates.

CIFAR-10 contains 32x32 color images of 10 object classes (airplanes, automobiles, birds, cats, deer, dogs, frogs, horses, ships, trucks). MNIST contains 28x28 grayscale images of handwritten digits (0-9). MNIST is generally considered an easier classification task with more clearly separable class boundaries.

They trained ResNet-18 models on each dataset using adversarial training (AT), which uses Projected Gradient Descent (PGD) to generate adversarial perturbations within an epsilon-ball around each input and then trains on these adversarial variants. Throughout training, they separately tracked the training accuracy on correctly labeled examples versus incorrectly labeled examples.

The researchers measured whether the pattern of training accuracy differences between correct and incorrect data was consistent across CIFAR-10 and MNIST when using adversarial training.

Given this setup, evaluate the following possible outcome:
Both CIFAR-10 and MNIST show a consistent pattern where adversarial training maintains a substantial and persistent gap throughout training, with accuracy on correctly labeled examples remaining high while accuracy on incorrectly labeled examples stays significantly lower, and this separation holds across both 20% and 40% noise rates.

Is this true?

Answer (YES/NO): YES